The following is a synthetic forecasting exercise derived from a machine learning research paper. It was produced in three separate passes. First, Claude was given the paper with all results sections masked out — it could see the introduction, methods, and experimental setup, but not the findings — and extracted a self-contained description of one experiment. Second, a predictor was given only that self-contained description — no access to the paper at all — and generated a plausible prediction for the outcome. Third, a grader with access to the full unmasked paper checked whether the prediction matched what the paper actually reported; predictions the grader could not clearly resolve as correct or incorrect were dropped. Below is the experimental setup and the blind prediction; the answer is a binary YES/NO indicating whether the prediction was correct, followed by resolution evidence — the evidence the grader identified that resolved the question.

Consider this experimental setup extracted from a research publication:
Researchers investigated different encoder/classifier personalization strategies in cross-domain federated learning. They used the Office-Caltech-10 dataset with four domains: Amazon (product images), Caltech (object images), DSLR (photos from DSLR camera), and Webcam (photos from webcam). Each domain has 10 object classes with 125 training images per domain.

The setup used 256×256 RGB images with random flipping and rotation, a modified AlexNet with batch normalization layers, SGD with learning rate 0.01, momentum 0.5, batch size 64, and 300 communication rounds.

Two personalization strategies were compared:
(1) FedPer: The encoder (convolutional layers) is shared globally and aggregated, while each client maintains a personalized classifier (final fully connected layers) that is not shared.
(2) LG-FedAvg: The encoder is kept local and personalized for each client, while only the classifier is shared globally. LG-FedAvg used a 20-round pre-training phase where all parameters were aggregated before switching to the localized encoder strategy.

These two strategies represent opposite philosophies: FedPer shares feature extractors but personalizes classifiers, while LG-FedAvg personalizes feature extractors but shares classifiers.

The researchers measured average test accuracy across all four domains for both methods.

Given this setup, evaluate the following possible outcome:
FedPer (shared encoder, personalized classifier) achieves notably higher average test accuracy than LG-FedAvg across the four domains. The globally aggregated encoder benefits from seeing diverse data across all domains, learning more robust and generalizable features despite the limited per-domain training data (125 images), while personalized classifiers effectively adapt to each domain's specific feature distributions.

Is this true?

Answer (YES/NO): NO